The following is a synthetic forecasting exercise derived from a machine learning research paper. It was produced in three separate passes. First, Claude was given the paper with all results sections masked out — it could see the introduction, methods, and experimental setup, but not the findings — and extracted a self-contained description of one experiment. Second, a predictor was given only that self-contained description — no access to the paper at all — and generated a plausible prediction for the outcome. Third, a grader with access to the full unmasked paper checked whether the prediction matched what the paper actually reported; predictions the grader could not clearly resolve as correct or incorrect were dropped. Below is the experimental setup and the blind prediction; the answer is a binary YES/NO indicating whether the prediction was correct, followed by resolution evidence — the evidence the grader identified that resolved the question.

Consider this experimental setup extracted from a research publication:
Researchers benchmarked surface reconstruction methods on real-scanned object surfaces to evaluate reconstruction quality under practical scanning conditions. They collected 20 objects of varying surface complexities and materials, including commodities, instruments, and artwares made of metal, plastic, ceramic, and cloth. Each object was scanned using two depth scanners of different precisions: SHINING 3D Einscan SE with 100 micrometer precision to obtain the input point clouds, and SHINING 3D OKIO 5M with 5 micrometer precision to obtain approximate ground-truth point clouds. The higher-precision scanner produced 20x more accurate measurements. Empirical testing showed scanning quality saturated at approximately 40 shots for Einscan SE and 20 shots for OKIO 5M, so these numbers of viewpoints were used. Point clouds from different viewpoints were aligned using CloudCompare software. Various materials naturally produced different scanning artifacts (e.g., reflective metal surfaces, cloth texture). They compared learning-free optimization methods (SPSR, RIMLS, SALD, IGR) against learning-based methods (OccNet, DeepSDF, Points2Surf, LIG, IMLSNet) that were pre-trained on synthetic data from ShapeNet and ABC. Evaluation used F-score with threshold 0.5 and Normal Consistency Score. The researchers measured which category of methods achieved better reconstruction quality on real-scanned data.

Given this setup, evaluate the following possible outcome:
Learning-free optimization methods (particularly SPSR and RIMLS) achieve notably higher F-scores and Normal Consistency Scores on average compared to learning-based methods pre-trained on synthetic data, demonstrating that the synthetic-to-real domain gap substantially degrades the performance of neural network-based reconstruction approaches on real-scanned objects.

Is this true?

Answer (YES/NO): YES